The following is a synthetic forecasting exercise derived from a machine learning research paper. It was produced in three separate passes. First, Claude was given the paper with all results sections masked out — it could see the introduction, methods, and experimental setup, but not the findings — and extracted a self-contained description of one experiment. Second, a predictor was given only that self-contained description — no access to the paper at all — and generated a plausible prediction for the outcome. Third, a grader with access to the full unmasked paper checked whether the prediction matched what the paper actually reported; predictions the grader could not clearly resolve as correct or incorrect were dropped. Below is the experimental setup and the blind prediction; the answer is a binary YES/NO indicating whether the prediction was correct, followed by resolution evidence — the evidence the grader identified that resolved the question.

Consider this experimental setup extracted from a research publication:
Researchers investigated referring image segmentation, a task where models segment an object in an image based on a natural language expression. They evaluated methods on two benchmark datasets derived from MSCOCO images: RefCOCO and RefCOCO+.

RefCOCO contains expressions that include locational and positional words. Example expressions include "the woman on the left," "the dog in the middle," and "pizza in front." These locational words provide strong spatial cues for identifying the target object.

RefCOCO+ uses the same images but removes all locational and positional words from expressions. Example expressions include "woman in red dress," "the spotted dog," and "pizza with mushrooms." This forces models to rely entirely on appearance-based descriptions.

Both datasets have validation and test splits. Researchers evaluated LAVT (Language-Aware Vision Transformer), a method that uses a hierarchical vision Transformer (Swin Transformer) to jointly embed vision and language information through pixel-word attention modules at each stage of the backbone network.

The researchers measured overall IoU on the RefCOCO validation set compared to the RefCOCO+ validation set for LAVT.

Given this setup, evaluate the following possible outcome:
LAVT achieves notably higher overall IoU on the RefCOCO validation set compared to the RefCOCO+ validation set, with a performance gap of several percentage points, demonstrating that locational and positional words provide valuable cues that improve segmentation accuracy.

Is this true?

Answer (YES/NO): YES